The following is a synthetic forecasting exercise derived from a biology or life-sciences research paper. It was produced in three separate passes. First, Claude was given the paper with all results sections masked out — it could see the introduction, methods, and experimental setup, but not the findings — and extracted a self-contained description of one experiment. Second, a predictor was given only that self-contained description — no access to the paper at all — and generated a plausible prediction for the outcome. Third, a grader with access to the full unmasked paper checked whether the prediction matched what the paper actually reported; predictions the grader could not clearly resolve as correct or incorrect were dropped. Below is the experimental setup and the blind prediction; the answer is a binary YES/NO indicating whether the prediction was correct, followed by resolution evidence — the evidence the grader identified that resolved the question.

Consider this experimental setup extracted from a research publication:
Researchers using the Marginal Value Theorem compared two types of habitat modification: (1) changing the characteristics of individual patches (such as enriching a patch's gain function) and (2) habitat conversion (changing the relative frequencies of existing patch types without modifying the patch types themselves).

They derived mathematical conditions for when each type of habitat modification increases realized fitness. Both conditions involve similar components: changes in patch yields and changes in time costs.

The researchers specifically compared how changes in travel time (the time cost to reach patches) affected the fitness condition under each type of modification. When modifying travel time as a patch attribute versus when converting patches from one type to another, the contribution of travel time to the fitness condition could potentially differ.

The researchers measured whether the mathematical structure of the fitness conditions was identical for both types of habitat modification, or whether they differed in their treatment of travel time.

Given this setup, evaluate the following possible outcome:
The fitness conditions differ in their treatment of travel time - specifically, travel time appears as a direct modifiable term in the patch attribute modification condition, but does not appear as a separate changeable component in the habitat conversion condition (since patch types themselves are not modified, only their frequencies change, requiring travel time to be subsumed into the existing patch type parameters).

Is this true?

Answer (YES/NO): YES